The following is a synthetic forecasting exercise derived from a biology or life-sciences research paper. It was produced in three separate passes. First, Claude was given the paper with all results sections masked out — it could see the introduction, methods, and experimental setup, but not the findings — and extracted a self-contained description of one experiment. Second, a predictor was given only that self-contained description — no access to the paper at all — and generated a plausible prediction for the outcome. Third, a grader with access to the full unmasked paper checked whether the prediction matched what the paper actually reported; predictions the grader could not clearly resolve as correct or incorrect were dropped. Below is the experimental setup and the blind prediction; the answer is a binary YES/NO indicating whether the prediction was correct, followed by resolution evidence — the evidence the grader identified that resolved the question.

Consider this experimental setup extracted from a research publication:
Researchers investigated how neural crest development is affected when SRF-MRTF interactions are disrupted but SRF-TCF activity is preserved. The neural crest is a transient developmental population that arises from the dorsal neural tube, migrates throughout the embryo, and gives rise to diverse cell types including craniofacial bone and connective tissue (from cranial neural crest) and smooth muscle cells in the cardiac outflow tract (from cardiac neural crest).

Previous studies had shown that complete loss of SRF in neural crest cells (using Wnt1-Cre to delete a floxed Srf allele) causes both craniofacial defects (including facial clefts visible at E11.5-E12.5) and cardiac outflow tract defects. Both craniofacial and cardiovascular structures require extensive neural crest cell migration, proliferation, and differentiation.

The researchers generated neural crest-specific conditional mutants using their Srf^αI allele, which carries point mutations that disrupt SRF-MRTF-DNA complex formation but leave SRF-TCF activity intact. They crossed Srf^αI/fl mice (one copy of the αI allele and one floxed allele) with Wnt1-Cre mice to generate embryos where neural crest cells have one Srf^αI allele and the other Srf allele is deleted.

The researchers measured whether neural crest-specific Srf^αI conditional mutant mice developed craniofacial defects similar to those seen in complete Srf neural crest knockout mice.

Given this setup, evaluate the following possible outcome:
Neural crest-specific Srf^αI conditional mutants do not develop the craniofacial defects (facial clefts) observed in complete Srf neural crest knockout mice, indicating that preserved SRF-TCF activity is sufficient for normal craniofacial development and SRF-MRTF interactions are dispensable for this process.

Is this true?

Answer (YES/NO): NO